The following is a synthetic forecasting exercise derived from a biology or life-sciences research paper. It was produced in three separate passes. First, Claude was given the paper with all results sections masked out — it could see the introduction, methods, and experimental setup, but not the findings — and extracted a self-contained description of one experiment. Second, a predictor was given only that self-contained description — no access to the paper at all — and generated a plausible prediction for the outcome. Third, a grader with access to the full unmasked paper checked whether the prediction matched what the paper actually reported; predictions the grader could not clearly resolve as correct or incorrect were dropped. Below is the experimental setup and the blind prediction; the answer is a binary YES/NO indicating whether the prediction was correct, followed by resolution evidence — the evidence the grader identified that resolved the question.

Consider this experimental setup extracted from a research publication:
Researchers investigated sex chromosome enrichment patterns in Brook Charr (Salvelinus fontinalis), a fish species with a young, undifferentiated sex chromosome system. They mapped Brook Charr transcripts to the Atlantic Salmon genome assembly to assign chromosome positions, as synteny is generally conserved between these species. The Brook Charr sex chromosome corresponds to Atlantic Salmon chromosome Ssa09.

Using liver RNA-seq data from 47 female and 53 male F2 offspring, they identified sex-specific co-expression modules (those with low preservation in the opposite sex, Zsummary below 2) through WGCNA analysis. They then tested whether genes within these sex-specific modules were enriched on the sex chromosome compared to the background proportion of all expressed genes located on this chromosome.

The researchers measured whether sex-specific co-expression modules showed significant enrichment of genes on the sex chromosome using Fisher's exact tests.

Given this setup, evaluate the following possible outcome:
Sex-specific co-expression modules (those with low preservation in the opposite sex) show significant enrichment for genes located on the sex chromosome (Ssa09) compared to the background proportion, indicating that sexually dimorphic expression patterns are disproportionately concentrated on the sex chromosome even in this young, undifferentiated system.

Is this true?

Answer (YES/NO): NO